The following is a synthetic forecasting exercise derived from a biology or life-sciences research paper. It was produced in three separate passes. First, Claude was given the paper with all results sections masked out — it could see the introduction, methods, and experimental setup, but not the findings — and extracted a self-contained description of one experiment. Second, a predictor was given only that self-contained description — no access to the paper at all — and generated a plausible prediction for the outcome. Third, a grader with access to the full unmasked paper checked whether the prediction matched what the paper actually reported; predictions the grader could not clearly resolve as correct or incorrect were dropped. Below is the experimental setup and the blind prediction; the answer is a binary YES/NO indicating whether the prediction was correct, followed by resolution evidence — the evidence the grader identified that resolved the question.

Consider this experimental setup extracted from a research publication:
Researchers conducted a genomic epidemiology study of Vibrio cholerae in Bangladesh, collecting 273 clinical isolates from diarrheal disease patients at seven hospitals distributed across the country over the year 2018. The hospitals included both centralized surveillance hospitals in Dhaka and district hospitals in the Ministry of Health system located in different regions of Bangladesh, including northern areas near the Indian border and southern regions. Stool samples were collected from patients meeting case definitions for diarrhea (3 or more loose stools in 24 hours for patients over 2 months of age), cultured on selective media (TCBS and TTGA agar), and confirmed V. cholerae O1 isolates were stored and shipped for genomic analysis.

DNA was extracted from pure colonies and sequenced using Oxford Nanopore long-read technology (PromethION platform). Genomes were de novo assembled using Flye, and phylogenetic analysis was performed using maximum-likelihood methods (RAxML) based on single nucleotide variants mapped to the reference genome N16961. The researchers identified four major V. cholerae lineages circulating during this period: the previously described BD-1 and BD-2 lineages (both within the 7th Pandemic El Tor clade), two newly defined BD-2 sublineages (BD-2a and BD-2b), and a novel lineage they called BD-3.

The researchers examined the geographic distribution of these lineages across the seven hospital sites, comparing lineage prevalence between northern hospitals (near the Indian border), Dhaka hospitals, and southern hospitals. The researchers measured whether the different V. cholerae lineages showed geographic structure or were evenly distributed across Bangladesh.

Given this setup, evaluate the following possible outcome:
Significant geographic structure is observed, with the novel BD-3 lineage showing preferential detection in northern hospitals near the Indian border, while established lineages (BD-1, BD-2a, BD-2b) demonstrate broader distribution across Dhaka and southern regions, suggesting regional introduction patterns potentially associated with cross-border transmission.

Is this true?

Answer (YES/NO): NO